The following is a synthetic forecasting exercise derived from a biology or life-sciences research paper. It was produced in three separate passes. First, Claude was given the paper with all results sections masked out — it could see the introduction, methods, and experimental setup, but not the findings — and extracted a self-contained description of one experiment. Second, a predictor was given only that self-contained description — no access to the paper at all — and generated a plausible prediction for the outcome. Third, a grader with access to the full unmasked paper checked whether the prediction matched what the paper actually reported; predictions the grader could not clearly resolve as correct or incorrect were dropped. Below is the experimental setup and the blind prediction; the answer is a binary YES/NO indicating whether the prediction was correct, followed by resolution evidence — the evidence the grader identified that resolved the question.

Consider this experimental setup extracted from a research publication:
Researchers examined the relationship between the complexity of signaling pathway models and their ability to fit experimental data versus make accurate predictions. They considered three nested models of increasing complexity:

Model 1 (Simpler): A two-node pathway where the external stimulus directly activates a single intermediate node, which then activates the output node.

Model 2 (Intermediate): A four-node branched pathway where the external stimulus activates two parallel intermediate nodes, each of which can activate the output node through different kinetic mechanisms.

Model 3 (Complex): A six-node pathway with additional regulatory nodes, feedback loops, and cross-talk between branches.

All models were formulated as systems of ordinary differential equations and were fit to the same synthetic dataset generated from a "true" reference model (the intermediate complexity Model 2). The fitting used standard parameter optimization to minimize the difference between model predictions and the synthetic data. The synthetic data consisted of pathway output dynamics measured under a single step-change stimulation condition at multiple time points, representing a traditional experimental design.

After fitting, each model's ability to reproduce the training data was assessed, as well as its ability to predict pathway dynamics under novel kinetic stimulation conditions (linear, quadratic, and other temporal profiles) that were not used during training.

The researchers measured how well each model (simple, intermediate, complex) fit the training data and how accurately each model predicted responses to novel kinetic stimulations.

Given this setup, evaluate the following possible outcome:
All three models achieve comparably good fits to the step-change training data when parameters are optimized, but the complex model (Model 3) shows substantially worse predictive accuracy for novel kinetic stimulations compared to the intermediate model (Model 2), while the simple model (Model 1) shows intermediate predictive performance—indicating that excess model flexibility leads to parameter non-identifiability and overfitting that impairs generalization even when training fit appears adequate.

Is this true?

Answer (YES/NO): NO